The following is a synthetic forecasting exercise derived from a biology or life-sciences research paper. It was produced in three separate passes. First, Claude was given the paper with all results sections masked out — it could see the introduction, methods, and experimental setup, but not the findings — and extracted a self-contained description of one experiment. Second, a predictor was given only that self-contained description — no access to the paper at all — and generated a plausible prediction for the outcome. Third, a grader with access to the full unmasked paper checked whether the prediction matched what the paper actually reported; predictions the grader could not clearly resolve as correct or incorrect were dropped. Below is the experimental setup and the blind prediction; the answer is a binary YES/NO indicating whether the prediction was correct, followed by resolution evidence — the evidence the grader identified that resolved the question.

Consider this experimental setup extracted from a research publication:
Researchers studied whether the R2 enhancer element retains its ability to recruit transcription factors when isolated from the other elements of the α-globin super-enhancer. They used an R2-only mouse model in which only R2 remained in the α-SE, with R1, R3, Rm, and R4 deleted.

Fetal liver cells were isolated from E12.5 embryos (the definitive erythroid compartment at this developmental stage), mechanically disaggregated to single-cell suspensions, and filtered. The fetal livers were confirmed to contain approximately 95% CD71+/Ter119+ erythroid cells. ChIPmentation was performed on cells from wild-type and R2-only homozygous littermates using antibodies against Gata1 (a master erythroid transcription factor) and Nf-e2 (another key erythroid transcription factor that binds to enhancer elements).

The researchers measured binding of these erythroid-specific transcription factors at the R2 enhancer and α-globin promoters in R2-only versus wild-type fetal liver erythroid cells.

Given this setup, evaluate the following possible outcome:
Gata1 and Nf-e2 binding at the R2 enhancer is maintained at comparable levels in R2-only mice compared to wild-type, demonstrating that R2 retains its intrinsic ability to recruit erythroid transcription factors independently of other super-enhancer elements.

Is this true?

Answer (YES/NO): YES